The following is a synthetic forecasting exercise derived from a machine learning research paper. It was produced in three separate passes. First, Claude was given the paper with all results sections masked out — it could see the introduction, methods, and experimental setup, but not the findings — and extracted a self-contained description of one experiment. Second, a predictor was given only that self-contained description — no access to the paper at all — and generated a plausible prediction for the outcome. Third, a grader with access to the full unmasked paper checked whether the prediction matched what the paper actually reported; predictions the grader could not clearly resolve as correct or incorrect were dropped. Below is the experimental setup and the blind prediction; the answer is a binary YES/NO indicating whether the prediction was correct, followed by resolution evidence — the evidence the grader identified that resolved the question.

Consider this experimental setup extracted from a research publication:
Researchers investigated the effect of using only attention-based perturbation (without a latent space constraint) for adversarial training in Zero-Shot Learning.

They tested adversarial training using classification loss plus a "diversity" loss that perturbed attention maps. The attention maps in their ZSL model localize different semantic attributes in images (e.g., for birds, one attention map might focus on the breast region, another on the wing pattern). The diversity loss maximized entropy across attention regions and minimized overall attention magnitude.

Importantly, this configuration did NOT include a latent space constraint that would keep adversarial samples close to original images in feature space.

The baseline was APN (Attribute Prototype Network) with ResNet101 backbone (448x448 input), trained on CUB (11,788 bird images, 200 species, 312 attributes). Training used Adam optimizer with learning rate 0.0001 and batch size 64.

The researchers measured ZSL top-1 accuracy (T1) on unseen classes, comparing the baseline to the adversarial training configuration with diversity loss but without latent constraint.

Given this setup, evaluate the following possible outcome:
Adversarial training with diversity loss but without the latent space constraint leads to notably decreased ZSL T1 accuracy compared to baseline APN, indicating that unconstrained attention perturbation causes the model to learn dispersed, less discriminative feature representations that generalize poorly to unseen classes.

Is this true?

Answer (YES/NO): YES